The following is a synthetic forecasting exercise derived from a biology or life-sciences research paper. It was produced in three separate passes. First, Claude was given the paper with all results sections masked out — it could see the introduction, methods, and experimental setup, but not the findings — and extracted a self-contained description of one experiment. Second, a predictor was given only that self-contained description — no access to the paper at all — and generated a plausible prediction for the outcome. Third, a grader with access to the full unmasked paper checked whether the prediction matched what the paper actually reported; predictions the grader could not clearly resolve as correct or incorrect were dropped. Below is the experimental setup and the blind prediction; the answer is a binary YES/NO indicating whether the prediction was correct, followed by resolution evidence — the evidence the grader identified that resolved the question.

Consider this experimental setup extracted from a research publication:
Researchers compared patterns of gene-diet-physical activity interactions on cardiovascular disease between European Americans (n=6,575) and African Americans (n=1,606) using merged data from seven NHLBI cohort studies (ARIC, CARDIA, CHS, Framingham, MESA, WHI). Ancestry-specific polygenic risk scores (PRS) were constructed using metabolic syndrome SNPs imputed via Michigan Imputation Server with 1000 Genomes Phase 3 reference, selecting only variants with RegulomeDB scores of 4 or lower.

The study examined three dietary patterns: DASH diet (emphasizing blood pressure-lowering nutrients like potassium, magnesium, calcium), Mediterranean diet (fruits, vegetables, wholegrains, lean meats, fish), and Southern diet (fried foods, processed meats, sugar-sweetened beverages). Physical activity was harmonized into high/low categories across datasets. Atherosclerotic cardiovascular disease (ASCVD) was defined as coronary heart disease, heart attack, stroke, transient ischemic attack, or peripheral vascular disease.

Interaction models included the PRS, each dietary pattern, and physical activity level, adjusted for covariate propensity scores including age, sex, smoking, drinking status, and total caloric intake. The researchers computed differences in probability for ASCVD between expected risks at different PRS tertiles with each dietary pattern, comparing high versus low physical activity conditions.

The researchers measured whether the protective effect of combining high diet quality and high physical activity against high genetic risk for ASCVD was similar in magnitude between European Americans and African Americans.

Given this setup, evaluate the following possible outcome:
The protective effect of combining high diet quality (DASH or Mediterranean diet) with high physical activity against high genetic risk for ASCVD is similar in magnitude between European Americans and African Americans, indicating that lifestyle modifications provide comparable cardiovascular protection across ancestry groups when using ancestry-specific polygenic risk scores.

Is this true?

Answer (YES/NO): NO